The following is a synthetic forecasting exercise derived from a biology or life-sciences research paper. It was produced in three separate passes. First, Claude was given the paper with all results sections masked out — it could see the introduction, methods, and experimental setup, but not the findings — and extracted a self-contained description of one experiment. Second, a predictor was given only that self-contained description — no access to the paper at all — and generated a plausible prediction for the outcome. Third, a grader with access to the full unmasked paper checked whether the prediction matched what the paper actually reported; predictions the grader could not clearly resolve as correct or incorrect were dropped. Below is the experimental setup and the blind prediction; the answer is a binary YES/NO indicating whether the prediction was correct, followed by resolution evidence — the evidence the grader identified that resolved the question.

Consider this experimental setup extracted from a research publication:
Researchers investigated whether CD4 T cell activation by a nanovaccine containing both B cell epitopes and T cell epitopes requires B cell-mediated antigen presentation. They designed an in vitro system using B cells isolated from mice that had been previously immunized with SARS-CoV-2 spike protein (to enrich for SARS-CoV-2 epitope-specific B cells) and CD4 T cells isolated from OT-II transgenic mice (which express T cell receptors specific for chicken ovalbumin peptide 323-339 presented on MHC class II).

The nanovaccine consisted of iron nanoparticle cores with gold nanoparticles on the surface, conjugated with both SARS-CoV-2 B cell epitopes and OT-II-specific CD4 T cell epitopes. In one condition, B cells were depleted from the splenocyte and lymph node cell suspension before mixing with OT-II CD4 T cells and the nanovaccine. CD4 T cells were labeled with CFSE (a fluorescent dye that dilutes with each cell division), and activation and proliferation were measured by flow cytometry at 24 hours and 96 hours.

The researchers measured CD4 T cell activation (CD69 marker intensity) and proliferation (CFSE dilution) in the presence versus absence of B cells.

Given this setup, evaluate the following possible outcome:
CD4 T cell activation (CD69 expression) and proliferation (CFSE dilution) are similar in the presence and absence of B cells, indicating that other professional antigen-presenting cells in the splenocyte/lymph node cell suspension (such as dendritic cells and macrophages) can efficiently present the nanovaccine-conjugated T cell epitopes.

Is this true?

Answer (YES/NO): NO